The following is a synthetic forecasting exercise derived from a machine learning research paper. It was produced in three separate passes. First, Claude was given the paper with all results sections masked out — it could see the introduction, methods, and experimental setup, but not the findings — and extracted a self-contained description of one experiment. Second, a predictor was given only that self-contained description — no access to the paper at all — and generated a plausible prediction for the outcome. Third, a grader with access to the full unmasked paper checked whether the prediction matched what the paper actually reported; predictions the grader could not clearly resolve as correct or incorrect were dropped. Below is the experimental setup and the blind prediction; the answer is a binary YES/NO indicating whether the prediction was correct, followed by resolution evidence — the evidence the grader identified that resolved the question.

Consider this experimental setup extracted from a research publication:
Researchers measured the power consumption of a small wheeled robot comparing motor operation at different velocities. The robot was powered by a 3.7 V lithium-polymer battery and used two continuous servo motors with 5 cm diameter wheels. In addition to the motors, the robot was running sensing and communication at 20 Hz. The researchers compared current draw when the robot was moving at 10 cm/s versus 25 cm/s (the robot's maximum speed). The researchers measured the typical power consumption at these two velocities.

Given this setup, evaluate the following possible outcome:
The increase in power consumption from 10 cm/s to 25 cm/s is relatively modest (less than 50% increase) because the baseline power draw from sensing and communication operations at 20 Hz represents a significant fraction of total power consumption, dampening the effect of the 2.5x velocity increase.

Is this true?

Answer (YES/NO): YES